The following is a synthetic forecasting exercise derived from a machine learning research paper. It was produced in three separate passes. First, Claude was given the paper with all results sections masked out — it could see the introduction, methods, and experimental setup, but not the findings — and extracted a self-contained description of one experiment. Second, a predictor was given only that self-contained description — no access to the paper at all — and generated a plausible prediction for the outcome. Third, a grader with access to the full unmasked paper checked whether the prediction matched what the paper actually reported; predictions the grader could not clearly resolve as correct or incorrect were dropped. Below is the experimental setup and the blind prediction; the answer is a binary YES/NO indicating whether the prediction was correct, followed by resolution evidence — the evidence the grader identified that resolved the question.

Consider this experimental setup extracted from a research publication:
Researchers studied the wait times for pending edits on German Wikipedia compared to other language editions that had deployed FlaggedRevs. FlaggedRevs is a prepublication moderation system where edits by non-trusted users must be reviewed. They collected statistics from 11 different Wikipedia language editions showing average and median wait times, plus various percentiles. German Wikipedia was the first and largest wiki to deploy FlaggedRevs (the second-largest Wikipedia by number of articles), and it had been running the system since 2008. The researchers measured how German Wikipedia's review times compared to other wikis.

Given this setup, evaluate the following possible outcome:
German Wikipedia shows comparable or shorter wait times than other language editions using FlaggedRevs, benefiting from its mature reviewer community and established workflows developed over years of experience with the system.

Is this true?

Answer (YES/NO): YES